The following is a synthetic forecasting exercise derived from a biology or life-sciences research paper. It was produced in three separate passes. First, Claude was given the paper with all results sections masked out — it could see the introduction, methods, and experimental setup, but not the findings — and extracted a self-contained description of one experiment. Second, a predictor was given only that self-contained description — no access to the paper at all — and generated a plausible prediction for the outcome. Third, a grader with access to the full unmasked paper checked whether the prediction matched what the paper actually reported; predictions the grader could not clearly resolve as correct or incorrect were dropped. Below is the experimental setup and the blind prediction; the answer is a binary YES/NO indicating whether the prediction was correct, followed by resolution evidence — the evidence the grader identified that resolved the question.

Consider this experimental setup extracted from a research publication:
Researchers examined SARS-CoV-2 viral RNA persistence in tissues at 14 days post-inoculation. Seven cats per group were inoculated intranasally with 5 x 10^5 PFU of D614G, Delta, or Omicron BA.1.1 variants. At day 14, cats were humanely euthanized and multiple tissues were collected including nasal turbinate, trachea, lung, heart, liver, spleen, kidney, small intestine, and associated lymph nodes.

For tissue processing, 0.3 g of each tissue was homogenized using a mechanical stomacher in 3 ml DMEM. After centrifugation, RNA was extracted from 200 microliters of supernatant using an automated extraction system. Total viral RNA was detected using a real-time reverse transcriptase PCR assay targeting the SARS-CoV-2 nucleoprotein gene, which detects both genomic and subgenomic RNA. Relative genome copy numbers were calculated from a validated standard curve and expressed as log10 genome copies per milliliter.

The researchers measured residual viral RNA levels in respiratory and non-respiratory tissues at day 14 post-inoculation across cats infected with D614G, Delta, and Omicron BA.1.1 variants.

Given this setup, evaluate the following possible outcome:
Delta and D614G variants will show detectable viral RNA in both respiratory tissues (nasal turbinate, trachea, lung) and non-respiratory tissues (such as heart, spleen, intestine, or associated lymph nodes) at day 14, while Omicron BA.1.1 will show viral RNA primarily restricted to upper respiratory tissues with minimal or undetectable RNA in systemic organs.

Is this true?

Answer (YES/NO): NO